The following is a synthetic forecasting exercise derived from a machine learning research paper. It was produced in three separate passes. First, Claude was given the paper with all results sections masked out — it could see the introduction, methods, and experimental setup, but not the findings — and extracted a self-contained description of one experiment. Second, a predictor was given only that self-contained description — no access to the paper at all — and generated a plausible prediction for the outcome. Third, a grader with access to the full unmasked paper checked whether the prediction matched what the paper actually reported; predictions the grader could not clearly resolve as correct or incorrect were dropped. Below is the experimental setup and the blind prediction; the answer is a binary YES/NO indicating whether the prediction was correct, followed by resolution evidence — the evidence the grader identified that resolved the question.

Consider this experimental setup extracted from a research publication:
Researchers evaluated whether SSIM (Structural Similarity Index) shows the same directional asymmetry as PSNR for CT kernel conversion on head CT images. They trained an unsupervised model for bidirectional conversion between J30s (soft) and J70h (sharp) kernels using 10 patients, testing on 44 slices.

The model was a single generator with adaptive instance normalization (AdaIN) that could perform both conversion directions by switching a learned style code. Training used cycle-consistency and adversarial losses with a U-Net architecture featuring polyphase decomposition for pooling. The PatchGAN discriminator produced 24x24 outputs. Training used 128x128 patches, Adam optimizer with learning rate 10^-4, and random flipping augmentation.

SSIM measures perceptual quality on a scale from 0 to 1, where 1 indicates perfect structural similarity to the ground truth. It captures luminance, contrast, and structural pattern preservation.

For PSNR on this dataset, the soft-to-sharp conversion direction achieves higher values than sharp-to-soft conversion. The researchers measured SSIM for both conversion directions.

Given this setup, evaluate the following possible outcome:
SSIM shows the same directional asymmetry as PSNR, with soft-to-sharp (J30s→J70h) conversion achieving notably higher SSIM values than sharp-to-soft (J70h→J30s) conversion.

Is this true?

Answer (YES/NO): NO